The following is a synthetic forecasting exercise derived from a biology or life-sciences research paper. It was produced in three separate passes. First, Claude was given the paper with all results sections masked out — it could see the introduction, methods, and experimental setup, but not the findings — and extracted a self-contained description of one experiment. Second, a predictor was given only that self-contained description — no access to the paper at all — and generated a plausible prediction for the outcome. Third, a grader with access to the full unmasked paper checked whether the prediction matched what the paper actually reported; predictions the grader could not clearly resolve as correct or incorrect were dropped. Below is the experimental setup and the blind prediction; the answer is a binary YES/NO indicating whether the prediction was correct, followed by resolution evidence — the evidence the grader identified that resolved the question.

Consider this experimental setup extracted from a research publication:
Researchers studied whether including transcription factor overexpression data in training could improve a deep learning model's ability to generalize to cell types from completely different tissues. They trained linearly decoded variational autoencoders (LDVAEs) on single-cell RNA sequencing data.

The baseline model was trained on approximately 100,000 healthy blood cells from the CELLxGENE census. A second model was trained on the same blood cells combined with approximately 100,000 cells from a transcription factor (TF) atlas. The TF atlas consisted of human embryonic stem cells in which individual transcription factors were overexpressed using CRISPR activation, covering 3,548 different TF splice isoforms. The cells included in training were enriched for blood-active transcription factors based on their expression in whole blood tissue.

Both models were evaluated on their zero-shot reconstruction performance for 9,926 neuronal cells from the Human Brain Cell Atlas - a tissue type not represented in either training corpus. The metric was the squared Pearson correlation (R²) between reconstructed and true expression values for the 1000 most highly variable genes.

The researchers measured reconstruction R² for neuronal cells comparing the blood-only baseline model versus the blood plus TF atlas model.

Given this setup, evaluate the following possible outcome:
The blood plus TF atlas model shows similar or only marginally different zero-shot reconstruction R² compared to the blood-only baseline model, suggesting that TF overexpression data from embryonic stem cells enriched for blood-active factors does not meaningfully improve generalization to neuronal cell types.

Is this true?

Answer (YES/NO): NO